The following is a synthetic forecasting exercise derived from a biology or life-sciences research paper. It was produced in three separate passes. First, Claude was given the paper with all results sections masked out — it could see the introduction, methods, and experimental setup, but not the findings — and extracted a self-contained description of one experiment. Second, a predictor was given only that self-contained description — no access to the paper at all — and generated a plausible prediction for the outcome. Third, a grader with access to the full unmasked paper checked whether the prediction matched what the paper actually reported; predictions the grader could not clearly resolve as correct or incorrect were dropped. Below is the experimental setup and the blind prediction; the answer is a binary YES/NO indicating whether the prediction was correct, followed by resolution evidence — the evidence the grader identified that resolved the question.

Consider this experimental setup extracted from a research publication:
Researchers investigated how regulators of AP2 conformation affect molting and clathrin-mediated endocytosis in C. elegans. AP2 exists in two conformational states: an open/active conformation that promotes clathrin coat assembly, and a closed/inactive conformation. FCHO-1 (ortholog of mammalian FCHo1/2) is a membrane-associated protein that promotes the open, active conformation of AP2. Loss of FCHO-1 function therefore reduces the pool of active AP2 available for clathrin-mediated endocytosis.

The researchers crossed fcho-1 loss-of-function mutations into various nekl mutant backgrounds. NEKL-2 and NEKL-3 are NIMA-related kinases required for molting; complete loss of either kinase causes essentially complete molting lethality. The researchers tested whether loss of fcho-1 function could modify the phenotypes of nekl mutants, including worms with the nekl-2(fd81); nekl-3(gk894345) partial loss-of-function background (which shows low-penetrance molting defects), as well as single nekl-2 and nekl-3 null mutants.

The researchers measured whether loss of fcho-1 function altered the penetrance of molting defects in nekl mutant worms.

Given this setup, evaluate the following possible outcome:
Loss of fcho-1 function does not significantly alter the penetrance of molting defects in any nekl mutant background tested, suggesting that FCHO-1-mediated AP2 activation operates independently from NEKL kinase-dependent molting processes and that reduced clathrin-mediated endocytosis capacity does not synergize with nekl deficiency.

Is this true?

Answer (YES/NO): NO